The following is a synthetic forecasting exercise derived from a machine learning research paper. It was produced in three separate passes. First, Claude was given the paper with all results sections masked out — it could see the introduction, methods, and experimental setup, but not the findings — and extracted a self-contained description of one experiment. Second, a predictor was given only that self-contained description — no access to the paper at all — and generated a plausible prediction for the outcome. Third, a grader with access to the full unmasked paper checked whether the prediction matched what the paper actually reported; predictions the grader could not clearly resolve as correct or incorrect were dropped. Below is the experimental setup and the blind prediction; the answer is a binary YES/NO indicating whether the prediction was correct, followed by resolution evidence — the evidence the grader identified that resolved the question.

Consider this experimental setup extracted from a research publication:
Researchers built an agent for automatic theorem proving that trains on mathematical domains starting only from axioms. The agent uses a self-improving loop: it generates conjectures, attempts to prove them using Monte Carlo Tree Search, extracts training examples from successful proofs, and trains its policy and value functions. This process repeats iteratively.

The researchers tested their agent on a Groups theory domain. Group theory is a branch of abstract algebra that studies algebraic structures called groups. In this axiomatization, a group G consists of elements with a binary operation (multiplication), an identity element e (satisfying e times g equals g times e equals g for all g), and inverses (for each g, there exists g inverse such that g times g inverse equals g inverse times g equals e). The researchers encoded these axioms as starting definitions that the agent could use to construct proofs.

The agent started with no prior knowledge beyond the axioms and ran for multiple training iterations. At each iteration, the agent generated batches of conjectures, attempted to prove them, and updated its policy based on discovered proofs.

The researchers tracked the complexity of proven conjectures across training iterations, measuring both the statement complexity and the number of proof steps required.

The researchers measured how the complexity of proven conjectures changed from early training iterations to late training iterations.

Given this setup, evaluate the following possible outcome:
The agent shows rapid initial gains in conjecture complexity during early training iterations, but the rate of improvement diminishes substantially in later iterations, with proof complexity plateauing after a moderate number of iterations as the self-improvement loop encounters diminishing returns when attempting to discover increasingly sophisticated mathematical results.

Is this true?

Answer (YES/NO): NO